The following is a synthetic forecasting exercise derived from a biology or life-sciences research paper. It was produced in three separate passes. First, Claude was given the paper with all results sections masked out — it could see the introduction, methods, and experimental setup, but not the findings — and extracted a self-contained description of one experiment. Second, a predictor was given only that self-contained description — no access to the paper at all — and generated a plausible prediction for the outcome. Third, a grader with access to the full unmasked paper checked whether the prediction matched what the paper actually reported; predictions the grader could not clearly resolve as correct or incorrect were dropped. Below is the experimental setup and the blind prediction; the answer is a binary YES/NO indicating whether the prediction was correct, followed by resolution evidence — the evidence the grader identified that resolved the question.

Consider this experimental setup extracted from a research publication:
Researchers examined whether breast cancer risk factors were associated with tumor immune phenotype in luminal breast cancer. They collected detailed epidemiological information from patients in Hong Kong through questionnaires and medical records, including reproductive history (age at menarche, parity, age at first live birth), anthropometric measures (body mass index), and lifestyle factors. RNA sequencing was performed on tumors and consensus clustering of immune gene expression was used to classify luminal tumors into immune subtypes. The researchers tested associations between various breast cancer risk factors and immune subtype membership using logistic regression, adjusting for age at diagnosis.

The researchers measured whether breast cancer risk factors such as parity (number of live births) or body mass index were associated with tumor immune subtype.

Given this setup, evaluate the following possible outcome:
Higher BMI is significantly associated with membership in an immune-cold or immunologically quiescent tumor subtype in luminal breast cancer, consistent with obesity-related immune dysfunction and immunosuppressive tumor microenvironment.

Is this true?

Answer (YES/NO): NO